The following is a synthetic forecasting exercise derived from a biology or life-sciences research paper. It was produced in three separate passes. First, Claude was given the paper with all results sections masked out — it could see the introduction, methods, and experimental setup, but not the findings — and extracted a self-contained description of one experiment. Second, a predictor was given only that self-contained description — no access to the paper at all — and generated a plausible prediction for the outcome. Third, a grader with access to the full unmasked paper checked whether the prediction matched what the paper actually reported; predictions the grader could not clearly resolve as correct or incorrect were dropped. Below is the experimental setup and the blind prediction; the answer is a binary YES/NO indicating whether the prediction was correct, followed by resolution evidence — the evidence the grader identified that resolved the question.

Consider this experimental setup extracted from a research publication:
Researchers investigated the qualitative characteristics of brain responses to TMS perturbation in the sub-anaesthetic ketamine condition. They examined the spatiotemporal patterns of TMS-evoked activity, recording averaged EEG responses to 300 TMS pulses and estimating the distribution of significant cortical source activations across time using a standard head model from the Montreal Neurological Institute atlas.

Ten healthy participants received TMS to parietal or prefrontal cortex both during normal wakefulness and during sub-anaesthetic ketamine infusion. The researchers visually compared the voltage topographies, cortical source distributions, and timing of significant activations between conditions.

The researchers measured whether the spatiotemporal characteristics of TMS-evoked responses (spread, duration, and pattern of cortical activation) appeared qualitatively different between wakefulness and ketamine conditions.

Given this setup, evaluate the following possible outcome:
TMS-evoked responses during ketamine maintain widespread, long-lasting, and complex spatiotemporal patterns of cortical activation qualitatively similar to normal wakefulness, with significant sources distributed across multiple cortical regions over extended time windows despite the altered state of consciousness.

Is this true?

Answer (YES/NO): YES